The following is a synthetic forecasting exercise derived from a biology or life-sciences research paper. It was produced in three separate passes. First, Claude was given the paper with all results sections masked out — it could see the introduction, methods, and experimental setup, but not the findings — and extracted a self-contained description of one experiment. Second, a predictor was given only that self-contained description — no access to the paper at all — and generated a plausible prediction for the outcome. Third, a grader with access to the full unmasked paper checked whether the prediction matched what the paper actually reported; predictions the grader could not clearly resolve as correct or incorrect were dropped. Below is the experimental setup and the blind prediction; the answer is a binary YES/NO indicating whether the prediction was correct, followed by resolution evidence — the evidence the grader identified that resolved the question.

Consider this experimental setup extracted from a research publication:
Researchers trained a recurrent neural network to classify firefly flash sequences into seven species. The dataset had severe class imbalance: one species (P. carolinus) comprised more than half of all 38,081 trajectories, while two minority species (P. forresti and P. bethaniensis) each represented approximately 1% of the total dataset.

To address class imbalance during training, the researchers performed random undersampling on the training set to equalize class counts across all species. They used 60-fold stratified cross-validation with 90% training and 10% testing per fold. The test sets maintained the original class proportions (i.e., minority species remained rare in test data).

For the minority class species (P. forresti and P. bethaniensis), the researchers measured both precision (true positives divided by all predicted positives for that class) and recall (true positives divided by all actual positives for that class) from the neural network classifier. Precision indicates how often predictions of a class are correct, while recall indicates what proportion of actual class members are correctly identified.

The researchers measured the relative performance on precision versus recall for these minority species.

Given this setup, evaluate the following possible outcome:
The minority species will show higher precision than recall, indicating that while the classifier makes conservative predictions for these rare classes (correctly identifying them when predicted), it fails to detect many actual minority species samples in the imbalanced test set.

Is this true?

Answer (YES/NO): NO